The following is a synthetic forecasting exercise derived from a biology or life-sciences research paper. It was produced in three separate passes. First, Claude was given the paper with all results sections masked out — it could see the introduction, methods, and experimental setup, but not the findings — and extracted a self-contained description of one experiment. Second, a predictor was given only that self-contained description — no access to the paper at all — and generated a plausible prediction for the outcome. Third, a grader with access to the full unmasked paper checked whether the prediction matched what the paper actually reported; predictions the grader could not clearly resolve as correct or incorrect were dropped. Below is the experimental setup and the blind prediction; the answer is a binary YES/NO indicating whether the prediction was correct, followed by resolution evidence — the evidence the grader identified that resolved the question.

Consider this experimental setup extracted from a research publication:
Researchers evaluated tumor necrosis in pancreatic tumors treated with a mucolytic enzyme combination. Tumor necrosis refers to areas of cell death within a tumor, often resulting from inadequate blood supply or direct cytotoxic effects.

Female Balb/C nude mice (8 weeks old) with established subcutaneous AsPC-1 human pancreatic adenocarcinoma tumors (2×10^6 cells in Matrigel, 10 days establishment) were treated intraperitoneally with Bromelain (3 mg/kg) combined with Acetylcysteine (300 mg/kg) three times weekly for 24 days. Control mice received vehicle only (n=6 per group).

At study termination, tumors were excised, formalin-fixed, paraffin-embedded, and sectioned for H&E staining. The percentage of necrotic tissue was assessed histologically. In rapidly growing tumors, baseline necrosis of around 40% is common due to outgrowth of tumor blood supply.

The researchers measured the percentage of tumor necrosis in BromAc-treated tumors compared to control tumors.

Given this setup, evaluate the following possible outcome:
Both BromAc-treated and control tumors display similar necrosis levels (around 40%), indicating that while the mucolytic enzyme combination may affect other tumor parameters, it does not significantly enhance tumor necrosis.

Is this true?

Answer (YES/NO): NO